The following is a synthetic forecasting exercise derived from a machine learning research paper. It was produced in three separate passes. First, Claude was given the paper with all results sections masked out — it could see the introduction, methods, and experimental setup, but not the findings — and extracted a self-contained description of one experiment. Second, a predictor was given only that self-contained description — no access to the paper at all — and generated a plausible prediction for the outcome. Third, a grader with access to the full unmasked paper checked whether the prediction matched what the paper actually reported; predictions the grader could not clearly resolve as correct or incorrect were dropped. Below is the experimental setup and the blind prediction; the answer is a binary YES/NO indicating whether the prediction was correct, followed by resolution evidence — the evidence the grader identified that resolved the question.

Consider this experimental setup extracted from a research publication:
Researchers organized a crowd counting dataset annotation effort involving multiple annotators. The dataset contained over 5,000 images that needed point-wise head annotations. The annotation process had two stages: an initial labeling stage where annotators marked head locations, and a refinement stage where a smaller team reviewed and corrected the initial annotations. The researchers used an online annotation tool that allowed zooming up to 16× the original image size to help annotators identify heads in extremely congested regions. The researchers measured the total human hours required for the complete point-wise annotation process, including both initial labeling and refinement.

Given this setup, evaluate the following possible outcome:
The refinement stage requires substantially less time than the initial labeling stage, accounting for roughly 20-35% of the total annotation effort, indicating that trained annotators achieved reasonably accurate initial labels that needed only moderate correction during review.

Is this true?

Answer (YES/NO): YES